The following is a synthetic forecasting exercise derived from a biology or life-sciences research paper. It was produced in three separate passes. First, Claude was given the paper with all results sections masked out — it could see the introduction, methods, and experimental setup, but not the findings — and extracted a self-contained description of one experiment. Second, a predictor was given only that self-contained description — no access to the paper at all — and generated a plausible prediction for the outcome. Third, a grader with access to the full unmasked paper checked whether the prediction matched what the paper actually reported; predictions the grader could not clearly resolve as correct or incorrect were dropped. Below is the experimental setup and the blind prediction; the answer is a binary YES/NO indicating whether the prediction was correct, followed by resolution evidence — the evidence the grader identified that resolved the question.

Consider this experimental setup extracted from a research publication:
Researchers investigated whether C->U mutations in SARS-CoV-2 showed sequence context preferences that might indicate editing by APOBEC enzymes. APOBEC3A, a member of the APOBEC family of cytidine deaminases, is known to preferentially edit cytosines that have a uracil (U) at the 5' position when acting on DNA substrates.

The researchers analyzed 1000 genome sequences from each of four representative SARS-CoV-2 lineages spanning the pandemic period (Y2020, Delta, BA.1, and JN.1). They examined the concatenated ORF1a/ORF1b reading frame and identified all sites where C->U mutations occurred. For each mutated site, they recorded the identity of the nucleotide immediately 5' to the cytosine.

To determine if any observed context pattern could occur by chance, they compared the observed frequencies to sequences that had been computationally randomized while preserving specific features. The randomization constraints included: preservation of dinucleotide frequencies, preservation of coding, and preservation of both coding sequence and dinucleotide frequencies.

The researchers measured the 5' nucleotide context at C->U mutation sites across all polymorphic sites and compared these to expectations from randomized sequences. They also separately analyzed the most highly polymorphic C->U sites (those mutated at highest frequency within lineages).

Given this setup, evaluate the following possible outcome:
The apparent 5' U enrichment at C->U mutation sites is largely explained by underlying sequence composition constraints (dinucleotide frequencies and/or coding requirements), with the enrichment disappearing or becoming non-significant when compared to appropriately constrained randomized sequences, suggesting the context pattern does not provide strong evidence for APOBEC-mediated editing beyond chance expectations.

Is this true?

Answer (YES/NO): YES